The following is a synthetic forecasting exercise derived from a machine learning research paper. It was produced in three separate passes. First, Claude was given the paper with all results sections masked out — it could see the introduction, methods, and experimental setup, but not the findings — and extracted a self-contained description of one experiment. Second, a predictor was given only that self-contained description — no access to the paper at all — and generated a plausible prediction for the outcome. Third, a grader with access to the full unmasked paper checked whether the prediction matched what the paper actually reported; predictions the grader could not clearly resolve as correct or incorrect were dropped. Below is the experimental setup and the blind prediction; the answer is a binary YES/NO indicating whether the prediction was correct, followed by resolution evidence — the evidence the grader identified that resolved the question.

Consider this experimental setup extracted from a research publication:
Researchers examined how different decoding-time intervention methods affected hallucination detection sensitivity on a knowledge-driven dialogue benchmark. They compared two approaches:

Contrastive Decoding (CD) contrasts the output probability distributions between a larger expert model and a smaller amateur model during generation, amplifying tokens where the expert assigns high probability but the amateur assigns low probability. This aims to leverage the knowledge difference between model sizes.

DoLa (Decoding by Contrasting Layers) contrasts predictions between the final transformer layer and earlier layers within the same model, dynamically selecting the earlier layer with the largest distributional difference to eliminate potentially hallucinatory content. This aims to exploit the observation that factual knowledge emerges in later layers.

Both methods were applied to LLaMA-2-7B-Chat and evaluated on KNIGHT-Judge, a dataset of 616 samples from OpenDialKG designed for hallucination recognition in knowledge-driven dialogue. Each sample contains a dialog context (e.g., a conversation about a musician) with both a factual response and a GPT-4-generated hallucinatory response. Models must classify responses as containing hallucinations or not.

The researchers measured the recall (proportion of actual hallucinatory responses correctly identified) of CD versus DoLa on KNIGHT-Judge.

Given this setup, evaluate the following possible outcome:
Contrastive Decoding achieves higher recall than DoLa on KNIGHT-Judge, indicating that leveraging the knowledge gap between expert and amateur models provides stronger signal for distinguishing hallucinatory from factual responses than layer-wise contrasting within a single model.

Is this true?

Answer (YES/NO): YES